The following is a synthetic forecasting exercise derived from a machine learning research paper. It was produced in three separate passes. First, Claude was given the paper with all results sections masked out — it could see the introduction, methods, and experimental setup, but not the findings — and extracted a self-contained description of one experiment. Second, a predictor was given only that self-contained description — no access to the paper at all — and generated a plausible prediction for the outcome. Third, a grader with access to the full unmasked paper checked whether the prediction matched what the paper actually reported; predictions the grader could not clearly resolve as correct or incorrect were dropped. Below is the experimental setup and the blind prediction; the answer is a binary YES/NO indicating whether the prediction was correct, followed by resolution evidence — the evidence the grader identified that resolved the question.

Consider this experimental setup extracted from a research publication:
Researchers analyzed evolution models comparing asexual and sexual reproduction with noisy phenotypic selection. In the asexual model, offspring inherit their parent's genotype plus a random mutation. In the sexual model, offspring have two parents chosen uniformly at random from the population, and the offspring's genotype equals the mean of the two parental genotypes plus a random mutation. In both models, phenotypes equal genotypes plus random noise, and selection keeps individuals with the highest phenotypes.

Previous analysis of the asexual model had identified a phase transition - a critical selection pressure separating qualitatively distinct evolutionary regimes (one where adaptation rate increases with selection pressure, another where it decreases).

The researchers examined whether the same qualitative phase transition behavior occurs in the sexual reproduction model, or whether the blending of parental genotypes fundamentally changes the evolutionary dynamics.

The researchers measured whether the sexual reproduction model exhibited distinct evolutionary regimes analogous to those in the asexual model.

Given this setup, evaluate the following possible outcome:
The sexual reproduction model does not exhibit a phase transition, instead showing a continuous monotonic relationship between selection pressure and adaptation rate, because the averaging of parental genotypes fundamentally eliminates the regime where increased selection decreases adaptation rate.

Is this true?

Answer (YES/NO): NO